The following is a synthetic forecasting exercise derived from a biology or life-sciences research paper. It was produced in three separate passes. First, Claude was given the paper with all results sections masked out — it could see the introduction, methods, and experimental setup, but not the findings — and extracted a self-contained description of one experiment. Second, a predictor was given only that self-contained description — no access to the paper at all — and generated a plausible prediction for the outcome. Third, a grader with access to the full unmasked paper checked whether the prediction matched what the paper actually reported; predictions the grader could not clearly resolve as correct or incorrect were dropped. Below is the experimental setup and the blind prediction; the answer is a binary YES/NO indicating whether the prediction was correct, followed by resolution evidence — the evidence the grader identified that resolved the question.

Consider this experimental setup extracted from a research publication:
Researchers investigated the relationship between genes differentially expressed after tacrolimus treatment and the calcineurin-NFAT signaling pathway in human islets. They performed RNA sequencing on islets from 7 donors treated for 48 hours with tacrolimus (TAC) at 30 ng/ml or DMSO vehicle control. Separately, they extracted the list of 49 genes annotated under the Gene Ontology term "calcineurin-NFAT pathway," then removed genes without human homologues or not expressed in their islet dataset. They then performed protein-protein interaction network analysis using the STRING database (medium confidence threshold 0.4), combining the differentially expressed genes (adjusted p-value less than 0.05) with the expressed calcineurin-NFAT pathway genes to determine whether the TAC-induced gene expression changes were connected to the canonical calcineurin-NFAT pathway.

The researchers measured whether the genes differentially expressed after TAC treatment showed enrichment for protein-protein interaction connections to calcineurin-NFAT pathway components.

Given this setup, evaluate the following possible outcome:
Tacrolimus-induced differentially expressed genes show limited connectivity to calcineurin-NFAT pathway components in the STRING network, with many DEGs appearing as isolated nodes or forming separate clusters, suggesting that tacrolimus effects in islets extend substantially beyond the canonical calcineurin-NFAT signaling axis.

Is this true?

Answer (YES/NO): NO